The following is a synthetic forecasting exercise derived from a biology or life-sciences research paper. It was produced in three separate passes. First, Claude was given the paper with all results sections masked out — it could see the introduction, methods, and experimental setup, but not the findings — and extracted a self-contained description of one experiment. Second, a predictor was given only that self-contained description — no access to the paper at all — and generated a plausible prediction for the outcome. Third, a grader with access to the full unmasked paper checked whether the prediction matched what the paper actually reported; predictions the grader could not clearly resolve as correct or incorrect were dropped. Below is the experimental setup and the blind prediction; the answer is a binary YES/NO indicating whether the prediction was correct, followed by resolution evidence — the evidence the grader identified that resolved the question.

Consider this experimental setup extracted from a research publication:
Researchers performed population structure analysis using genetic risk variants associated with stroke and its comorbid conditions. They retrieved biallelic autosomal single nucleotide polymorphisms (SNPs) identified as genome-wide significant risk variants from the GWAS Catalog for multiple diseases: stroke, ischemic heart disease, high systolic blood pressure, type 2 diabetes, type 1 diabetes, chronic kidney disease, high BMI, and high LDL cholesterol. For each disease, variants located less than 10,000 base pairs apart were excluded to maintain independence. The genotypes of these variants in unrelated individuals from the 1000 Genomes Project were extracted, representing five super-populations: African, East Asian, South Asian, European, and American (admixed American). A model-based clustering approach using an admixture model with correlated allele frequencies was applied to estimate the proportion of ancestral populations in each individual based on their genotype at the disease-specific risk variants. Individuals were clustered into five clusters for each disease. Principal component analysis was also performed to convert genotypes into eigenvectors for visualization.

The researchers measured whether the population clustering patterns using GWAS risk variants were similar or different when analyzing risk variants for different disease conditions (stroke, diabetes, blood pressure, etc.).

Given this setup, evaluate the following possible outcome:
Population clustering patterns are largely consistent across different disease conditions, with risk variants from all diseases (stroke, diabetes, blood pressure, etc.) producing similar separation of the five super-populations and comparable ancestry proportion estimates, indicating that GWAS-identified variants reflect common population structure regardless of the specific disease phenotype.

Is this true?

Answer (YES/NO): NO